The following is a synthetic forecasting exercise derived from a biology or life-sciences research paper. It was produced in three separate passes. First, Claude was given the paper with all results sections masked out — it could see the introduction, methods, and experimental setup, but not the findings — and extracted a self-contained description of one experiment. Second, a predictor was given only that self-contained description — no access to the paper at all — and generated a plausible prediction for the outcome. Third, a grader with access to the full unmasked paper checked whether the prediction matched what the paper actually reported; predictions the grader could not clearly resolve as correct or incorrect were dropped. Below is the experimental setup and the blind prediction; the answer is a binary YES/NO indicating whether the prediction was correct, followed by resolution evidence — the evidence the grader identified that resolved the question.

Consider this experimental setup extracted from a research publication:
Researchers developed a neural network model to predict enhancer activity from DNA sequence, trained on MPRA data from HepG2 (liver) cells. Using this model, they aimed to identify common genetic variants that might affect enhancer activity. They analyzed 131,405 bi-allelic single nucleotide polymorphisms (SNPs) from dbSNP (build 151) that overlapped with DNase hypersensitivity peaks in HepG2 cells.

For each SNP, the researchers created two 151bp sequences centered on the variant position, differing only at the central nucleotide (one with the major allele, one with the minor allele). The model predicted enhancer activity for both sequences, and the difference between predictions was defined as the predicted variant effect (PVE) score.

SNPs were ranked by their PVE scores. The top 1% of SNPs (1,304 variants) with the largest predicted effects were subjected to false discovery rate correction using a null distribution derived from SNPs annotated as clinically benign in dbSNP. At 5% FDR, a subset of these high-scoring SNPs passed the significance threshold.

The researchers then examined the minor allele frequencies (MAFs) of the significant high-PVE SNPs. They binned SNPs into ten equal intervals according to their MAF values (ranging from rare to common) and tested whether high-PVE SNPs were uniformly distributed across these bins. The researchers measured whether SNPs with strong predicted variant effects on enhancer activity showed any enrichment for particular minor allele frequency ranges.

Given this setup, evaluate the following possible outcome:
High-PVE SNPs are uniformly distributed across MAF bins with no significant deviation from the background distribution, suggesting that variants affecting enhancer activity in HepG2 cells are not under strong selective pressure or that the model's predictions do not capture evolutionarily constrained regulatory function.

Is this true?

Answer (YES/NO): NO